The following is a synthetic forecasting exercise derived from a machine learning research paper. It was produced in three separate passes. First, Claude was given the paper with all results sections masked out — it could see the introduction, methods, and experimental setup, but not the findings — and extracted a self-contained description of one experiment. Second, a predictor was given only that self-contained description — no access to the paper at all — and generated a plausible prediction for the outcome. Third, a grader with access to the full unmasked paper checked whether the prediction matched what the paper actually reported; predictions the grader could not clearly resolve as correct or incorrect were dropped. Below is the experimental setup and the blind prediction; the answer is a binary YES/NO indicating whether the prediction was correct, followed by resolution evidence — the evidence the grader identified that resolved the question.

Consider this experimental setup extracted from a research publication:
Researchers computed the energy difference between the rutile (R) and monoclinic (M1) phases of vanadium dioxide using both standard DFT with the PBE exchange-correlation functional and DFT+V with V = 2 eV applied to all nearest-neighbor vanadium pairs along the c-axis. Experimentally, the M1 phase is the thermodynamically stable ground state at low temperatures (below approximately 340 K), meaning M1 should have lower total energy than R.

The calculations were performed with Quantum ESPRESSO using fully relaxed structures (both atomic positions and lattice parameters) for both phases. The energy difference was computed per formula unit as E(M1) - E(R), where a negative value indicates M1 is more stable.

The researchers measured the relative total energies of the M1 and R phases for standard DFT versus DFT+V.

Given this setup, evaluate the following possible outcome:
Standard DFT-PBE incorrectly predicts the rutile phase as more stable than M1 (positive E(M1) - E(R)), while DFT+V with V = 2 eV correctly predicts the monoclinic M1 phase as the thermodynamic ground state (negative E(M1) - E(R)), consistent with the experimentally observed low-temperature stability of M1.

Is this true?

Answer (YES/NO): YES